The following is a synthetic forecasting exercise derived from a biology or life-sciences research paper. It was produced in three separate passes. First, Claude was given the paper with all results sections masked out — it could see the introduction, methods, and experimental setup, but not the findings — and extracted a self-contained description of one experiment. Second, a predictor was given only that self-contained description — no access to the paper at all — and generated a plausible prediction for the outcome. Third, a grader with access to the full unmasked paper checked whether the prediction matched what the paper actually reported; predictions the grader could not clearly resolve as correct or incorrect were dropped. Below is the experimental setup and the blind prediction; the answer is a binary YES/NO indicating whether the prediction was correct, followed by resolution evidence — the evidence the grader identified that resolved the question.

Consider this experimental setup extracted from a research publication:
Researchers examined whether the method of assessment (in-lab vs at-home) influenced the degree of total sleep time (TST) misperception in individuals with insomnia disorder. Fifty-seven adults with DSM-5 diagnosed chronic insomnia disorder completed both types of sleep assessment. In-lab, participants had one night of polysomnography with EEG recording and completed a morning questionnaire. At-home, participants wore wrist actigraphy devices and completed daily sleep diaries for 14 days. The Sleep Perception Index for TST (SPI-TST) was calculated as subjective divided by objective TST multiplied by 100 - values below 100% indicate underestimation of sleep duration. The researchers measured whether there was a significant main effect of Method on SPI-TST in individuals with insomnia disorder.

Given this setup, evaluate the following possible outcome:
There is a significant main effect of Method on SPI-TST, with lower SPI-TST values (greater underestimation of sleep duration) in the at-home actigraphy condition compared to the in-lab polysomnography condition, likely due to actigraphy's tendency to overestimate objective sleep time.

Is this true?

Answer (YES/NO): NO